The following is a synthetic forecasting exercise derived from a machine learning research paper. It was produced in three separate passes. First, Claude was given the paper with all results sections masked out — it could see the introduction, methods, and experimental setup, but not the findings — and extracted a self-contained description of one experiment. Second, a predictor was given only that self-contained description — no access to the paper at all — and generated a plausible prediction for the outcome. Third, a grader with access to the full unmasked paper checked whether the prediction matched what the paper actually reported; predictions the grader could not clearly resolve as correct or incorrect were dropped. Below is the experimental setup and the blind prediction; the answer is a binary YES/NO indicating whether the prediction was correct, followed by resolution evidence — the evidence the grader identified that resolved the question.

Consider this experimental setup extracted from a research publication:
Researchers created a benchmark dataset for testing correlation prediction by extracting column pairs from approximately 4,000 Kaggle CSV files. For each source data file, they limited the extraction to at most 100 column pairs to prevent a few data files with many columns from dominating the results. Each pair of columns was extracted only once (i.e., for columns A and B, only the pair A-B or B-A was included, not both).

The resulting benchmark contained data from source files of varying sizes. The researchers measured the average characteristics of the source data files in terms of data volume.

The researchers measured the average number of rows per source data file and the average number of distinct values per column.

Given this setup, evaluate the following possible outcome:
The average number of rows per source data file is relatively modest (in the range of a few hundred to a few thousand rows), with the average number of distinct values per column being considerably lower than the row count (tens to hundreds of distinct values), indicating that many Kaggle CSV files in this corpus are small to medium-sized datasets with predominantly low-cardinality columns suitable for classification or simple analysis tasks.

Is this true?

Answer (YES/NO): NO